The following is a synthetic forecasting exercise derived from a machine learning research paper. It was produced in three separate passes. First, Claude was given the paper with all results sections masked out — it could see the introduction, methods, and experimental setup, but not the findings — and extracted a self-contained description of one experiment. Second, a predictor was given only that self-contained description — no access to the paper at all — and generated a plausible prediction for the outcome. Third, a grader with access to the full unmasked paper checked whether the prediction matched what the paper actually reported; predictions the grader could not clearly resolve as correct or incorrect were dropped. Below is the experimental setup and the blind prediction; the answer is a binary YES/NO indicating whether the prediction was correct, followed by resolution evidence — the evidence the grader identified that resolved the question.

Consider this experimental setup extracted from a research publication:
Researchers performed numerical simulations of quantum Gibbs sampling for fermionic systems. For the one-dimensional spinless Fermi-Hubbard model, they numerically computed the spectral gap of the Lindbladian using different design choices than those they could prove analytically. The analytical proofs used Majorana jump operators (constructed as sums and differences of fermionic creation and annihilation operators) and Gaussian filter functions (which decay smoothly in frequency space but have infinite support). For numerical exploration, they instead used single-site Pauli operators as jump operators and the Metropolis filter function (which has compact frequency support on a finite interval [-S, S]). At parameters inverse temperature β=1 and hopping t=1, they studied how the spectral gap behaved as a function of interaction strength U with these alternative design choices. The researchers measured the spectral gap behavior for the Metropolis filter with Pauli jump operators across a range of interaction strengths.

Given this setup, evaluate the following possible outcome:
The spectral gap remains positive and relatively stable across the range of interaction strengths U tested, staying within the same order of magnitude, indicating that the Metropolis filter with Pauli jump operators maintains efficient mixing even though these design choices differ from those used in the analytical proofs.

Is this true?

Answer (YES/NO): YES